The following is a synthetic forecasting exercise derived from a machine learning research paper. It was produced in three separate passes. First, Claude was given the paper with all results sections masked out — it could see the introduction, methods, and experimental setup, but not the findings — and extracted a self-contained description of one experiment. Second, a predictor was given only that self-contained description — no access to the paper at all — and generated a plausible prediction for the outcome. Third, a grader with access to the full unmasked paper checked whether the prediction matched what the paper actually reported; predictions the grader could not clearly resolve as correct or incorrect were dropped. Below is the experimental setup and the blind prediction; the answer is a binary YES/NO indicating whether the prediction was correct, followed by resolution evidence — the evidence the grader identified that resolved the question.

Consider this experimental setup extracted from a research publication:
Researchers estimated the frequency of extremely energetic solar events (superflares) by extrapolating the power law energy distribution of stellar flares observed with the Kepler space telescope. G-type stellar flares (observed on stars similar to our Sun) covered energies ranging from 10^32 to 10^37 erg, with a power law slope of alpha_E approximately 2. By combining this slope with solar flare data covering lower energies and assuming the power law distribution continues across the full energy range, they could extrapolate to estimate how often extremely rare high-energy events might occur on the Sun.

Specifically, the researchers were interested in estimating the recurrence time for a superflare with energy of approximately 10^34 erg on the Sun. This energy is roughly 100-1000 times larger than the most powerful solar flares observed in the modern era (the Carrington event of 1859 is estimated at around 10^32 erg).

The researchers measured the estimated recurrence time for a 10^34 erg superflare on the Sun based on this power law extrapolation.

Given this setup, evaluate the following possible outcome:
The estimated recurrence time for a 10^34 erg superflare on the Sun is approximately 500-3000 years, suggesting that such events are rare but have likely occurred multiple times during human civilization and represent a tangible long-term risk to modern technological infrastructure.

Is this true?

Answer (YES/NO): NO